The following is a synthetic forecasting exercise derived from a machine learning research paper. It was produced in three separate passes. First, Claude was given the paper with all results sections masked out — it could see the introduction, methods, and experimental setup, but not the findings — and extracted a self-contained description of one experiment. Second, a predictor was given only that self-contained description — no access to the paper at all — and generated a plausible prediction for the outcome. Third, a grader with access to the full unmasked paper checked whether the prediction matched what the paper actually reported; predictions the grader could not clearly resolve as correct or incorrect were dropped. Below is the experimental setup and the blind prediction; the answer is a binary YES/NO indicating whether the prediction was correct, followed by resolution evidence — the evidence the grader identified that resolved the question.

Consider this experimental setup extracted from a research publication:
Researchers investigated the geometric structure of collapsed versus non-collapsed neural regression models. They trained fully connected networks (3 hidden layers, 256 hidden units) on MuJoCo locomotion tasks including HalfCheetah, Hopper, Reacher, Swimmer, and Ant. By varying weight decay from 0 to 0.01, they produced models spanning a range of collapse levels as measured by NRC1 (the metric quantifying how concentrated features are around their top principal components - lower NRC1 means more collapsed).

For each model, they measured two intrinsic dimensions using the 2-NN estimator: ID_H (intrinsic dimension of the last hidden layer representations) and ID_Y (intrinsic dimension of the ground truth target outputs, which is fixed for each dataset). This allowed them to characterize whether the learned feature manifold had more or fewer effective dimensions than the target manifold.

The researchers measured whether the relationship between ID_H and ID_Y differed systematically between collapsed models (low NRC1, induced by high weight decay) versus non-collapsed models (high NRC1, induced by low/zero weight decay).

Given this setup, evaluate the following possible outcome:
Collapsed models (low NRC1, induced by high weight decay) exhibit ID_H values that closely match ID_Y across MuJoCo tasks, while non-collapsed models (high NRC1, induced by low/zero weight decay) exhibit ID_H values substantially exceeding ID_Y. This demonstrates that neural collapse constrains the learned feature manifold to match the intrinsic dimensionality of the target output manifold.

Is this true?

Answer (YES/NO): NO